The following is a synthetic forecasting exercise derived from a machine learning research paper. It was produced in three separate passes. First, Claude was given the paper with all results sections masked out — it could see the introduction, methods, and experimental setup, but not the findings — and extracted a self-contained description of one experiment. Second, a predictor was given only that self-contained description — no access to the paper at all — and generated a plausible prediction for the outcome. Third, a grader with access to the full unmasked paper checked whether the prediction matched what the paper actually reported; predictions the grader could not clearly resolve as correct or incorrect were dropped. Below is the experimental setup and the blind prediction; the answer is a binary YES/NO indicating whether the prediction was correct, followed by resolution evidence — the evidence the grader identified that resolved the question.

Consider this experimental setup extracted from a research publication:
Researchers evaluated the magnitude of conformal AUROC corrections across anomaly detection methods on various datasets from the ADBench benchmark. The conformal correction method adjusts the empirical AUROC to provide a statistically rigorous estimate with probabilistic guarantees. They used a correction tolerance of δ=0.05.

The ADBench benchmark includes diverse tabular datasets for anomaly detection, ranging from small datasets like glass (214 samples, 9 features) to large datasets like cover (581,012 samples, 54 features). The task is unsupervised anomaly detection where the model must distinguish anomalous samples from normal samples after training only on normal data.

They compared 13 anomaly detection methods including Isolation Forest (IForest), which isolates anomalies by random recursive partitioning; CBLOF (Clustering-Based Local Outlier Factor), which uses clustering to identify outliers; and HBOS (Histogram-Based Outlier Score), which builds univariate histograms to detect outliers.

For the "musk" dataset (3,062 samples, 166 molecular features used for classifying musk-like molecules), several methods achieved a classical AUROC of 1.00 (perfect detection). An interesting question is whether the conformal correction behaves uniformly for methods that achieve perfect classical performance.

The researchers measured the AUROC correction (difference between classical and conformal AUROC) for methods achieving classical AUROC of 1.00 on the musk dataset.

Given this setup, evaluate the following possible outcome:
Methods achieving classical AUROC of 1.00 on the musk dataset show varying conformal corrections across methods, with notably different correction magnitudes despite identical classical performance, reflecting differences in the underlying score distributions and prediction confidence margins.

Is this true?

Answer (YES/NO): YES